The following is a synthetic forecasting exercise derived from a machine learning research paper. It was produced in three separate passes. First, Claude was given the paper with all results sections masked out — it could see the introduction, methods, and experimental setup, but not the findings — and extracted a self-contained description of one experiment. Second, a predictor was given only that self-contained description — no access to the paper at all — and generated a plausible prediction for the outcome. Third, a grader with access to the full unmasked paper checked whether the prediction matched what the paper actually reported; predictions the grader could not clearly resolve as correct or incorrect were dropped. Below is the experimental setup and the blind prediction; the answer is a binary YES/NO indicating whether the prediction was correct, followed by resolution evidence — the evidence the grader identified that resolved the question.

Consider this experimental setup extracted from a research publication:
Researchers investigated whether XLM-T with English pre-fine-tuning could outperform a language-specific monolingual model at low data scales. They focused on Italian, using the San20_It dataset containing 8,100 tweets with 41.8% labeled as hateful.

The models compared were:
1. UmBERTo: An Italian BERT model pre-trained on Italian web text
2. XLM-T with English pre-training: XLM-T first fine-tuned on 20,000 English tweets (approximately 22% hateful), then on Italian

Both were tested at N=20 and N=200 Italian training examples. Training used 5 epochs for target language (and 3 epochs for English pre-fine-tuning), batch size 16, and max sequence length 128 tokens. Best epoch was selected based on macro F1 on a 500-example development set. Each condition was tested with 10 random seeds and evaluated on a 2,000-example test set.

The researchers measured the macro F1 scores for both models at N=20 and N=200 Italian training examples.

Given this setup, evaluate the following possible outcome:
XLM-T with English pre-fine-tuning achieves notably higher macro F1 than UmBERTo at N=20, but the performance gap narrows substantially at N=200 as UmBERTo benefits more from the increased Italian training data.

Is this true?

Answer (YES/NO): YES